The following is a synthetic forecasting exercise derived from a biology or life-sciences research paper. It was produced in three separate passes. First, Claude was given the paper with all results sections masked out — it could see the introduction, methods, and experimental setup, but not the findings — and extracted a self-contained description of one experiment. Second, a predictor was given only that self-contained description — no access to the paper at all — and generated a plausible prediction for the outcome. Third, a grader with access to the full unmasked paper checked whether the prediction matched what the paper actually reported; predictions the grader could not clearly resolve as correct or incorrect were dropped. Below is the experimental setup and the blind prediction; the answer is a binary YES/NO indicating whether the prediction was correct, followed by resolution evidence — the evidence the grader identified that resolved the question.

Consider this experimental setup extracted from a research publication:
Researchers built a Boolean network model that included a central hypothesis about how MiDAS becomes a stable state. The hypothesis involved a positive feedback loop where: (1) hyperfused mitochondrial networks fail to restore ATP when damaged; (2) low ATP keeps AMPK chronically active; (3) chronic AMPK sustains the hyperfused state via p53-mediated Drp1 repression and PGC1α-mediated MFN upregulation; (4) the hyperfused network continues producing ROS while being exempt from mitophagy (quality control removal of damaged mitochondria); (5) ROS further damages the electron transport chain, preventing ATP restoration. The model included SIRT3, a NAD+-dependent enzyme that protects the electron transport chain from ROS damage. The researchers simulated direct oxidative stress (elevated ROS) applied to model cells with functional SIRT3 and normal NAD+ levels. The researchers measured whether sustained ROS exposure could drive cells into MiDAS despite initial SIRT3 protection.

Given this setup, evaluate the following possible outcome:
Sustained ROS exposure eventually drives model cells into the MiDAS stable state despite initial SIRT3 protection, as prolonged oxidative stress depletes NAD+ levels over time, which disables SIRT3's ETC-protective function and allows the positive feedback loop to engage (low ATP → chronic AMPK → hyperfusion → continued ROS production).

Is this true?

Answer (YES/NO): YES